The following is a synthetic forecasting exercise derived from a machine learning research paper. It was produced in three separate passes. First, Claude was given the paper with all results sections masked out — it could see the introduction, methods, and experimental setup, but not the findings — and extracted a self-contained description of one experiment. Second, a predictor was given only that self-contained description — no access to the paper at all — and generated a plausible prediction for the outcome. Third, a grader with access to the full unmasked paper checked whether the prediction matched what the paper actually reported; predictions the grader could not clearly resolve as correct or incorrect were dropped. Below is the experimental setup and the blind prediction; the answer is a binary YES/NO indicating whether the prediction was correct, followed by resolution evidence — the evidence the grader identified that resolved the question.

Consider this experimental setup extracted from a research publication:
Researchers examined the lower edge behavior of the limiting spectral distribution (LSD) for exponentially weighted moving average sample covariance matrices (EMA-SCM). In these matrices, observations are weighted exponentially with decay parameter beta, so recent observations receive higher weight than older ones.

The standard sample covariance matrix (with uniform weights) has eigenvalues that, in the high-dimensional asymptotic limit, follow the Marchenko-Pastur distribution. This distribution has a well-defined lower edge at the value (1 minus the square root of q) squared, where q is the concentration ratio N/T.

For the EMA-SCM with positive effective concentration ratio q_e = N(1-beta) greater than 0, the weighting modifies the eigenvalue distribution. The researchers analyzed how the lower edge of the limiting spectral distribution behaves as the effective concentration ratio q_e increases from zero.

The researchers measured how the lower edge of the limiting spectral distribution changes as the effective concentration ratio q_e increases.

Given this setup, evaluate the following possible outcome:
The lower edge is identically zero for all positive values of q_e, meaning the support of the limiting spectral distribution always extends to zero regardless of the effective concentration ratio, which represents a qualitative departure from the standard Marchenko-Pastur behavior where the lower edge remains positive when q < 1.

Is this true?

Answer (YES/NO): NO